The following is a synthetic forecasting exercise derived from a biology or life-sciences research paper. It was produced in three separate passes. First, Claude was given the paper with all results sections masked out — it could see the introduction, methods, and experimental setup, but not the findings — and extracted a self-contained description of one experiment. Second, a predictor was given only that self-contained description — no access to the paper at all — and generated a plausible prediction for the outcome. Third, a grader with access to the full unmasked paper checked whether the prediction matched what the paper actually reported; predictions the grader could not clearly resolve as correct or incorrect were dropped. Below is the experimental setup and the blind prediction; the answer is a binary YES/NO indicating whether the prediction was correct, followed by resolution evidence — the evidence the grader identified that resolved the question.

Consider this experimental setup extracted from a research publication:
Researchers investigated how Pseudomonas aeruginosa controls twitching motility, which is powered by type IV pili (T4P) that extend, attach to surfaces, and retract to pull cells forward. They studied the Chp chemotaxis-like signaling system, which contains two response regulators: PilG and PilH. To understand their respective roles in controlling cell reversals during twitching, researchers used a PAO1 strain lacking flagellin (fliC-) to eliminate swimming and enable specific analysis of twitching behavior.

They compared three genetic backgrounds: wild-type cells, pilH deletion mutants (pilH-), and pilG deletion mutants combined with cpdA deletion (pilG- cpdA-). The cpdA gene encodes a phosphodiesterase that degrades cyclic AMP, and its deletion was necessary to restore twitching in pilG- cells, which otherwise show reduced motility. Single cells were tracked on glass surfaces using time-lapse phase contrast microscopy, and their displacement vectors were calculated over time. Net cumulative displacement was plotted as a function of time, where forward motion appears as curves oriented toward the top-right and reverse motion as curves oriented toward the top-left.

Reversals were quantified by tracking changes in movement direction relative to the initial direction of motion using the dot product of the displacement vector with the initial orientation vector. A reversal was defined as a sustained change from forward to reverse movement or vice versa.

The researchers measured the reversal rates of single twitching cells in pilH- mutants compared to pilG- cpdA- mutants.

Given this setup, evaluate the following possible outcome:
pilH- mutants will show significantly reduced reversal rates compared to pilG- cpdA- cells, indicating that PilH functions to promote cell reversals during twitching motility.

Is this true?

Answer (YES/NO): YES